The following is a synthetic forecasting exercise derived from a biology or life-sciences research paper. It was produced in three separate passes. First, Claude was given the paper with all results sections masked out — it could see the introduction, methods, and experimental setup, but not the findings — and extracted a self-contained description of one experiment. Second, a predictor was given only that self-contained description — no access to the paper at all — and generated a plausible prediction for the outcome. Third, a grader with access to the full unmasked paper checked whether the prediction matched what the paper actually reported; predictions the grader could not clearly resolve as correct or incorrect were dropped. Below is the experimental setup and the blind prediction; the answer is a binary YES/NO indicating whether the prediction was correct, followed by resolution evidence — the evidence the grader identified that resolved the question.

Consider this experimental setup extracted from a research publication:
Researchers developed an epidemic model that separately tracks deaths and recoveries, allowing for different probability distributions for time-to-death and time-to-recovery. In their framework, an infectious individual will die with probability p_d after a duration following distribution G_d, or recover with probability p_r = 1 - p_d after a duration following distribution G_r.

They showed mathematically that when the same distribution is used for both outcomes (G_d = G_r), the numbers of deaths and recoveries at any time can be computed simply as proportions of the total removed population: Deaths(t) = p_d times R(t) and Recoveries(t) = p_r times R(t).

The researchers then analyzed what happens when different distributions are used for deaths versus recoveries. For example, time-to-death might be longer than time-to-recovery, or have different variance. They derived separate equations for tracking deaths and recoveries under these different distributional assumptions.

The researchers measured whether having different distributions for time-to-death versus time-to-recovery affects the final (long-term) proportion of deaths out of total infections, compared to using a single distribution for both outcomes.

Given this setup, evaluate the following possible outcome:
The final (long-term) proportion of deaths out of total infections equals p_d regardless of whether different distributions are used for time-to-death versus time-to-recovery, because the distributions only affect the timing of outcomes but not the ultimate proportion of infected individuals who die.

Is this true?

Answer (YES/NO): YES